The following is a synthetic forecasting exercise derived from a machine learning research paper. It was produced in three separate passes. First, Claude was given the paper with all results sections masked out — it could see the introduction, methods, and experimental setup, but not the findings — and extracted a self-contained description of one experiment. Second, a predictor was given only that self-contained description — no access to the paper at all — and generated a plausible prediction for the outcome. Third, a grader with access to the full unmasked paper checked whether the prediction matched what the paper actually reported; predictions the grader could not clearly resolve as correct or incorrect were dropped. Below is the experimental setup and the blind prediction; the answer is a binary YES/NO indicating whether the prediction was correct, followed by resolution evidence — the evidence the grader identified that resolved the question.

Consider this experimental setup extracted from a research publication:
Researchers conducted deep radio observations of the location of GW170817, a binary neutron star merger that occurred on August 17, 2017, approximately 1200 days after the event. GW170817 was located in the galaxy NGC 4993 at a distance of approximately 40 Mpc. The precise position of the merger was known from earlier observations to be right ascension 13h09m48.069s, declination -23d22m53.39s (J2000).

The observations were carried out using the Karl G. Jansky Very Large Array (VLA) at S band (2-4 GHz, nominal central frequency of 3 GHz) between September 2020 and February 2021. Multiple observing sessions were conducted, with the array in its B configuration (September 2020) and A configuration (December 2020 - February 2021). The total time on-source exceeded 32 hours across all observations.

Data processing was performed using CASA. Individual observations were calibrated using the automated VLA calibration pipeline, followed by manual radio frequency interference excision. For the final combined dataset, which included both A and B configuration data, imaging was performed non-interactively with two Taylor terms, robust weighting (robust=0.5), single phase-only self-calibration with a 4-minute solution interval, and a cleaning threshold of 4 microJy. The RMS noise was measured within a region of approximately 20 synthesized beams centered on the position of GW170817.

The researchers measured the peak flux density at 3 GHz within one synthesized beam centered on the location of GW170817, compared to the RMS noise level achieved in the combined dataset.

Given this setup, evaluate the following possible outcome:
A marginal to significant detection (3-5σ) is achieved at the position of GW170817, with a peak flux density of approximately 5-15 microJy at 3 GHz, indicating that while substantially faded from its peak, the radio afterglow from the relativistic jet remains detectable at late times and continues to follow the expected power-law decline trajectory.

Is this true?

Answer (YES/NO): NO